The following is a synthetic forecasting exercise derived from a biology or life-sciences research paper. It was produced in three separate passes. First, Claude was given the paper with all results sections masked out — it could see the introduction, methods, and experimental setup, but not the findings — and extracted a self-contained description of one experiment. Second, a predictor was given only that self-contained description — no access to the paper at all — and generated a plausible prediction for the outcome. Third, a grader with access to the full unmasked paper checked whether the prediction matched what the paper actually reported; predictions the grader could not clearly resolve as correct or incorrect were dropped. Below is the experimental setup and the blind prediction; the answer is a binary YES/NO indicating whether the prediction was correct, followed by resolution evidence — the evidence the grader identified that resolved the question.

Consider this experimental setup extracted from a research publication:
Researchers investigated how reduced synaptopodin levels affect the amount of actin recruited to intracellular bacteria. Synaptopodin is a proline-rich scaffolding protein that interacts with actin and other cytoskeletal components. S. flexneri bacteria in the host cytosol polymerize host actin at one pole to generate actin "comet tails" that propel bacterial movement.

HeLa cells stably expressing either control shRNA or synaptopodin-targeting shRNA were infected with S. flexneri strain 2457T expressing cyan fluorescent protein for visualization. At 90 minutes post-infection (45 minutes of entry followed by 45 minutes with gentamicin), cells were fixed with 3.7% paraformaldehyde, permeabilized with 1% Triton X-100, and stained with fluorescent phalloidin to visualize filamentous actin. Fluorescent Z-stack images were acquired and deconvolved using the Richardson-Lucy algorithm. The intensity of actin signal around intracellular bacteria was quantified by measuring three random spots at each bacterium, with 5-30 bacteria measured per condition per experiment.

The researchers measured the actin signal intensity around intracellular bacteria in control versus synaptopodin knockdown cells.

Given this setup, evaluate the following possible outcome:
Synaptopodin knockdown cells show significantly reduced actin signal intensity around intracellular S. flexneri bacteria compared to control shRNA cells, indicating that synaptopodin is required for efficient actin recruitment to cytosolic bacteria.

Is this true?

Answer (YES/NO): NO